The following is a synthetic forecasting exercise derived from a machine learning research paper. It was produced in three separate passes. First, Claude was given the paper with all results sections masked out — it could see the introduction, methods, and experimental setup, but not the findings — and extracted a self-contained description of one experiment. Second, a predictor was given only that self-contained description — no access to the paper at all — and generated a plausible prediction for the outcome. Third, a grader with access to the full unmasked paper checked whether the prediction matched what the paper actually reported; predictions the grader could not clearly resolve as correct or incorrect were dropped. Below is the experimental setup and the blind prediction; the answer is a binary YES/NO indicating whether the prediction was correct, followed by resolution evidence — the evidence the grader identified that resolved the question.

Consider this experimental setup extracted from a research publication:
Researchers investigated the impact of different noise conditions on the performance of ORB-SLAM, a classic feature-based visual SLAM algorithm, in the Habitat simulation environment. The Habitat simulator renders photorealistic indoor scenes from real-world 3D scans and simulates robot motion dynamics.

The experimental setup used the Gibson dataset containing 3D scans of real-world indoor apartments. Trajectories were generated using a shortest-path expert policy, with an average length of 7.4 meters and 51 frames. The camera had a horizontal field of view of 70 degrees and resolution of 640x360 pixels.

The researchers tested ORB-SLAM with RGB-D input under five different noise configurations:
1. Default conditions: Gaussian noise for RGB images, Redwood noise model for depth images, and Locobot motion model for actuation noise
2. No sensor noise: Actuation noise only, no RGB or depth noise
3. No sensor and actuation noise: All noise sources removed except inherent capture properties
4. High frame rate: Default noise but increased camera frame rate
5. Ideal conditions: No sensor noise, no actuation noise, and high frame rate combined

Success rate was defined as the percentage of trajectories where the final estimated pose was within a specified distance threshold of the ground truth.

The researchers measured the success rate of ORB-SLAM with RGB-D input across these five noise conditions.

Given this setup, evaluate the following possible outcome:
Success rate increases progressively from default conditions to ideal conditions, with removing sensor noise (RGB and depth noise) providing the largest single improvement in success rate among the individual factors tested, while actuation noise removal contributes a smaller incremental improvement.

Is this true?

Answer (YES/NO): NO